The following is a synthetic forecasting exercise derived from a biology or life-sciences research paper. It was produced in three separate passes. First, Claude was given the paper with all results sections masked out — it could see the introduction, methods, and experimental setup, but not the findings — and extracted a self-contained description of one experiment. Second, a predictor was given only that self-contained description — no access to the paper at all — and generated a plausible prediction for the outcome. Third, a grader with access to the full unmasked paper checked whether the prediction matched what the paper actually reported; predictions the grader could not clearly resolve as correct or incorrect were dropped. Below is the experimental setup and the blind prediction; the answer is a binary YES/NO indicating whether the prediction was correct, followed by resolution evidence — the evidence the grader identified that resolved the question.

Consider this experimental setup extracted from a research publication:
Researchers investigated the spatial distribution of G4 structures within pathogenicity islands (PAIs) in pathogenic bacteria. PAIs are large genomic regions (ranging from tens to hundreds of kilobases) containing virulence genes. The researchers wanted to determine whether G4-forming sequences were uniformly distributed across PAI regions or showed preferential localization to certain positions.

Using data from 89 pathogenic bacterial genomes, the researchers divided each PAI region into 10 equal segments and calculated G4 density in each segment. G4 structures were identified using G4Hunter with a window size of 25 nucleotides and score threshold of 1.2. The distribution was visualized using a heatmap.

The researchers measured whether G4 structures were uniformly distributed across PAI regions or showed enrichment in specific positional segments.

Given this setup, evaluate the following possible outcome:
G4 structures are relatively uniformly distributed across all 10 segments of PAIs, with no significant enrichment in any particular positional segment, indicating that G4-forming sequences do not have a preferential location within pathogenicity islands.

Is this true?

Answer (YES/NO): NO